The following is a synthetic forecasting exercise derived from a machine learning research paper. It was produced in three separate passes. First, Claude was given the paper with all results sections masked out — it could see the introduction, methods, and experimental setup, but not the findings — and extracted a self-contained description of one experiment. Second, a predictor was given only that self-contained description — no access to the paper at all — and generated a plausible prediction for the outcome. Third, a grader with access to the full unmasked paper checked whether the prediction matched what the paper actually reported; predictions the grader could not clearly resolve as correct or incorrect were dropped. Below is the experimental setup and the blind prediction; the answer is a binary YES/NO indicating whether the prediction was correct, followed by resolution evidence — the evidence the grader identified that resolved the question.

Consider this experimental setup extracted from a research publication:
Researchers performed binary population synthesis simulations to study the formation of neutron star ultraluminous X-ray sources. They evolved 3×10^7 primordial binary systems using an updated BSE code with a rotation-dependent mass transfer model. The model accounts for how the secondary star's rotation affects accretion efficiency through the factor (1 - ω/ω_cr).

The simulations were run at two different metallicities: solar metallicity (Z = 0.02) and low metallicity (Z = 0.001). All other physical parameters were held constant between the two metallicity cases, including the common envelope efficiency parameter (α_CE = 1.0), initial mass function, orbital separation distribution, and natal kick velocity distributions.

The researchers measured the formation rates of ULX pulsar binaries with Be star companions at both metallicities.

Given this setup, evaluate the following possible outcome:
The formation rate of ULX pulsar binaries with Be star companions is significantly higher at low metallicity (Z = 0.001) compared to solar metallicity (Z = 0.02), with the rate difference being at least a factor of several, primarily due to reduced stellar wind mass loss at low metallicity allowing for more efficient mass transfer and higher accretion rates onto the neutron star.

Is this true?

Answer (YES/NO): NO